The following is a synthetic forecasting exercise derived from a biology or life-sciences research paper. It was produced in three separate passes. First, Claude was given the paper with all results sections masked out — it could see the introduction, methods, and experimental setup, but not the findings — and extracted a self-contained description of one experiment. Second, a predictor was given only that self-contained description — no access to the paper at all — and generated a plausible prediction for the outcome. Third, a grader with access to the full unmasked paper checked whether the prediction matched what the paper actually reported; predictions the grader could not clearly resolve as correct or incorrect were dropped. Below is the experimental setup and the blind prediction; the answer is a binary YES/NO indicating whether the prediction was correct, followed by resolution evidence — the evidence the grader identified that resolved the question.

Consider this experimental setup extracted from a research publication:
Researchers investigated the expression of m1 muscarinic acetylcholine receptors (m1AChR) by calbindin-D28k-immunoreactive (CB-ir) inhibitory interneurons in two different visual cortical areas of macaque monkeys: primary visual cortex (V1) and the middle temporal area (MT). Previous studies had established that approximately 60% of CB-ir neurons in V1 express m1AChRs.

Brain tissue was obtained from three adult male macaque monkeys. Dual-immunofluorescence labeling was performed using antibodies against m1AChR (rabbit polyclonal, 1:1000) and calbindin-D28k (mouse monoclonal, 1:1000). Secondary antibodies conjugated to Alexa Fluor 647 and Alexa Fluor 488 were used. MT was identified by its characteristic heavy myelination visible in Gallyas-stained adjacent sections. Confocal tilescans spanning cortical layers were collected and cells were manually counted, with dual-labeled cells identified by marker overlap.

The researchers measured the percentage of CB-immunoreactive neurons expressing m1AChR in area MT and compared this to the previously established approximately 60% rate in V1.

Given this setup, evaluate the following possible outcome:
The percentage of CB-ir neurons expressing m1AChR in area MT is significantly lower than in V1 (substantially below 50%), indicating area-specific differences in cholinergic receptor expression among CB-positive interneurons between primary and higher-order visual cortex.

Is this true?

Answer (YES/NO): NO